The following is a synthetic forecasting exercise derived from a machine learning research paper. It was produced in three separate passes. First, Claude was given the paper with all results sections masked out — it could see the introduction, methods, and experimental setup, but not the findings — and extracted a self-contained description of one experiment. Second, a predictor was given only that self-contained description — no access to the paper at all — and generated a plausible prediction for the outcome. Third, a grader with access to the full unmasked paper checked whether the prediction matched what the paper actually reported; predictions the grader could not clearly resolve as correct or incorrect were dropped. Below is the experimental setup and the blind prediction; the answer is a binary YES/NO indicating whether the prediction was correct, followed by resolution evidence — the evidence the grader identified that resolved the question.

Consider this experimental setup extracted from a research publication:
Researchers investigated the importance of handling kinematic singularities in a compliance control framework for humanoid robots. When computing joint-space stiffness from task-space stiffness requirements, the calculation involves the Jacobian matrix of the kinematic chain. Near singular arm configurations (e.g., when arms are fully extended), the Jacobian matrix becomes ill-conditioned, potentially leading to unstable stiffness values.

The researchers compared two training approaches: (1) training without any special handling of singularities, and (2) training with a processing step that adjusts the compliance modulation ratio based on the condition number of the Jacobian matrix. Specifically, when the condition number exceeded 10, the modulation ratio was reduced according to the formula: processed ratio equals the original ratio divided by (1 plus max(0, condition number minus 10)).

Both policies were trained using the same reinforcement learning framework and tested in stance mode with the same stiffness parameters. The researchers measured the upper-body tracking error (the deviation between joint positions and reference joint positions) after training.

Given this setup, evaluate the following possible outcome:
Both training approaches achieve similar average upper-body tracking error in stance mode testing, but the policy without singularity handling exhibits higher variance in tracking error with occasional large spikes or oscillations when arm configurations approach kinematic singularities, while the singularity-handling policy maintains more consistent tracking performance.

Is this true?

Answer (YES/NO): NO